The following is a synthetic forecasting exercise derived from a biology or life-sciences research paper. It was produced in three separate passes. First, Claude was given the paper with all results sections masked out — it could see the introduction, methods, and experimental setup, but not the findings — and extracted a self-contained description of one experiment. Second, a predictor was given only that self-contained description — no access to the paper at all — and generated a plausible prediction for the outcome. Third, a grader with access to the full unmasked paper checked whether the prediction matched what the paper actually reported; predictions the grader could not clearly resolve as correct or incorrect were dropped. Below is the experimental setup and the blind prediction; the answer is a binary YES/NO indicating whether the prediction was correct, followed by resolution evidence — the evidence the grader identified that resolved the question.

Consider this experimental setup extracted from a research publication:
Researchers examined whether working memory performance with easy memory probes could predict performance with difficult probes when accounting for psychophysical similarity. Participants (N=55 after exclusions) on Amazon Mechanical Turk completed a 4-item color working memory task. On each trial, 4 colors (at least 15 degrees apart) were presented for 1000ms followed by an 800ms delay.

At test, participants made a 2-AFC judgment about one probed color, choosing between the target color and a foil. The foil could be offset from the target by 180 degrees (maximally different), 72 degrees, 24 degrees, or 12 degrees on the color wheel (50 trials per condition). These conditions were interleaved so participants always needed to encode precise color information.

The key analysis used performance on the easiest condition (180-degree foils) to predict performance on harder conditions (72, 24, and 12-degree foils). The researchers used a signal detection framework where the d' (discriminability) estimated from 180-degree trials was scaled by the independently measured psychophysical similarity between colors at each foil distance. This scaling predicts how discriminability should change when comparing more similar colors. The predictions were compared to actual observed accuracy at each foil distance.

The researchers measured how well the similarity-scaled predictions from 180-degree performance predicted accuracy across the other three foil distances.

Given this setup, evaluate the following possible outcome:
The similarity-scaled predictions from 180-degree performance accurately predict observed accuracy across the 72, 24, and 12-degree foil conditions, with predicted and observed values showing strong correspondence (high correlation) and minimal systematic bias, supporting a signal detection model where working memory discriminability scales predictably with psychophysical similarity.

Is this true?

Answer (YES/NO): YES